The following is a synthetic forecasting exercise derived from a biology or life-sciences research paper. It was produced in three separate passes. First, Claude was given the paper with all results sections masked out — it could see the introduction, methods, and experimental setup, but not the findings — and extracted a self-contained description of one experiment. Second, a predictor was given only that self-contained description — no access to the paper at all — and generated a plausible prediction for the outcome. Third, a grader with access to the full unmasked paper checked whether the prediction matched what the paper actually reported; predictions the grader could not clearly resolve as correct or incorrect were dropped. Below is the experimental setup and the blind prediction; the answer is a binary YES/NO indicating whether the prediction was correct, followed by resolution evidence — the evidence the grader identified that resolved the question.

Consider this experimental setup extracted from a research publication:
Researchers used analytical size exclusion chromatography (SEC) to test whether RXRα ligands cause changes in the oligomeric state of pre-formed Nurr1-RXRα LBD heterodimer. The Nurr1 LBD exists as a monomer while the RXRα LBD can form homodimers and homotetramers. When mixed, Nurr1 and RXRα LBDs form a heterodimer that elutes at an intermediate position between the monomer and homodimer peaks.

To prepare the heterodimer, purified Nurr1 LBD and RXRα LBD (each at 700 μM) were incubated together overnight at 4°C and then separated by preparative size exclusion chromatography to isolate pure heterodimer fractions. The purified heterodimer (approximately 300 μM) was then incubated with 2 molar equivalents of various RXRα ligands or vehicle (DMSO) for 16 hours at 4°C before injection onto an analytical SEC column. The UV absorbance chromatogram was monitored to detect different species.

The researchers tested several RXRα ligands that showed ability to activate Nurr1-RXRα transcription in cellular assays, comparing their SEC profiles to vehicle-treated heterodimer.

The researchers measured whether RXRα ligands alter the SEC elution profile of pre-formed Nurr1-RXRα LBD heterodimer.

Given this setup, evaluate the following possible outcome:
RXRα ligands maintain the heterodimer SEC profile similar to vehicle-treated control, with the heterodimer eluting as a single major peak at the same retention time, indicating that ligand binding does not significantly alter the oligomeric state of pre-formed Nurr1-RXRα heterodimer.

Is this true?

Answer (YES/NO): NO